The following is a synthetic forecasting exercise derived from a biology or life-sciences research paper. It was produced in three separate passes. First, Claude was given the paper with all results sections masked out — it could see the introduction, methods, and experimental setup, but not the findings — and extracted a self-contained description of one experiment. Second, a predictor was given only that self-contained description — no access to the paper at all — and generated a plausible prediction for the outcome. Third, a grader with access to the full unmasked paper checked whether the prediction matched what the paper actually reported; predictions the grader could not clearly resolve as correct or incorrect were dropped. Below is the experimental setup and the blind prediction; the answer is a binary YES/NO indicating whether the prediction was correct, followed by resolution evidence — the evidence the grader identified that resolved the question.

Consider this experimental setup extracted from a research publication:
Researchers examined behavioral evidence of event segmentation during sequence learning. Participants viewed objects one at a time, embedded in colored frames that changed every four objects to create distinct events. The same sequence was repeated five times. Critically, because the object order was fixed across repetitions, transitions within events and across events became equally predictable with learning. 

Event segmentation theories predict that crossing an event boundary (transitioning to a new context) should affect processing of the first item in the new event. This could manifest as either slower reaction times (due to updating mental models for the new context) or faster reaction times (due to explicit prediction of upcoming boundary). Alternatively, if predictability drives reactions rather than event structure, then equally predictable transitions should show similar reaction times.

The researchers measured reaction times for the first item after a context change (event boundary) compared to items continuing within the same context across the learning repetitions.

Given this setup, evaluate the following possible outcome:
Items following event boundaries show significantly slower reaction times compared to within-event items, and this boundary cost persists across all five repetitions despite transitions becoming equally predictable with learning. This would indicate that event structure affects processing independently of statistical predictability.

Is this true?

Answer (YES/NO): YES